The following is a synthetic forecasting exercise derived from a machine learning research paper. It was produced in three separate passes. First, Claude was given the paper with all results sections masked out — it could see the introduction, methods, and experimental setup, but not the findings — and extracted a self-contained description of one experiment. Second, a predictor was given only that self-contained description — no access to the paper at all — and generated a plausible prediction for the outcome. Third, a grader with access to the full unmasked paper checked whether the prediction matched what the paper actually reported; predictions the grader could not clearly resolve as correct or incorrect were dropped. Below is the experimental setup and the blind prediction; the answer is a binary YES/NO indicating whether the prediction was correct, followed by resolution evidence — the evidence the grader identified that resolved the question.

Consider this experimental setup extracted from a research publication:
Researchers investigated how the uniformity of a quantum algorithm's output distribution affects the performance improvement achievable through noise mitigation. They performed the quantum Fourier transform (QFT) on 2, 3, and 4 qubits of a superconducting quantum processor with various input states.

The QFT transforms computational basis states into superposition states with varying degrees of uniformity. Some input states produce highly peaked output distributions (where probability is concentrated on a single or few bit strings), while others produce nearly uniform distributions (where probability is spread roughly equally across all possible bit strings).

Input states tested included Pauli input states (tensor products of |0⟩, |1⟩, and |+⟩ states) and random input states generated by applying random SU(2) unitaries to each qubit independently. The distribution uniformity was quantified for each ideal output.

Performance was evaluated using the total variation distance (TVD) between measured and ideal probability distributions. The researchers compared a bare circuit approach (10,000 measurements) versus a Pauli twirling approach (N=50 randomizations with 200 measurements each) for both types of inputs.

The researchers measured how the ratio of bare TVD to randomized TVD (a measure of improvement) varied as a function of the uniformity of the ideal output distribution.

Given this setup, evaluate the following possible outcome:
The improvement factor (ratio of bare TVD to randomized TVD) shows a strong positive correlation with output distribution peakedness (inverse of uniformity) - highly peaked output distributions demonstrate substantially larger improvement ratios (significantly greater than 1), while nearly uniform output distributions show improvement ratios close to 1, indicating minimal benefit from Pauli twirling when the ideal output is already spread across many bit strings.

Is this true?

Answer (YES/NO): NO